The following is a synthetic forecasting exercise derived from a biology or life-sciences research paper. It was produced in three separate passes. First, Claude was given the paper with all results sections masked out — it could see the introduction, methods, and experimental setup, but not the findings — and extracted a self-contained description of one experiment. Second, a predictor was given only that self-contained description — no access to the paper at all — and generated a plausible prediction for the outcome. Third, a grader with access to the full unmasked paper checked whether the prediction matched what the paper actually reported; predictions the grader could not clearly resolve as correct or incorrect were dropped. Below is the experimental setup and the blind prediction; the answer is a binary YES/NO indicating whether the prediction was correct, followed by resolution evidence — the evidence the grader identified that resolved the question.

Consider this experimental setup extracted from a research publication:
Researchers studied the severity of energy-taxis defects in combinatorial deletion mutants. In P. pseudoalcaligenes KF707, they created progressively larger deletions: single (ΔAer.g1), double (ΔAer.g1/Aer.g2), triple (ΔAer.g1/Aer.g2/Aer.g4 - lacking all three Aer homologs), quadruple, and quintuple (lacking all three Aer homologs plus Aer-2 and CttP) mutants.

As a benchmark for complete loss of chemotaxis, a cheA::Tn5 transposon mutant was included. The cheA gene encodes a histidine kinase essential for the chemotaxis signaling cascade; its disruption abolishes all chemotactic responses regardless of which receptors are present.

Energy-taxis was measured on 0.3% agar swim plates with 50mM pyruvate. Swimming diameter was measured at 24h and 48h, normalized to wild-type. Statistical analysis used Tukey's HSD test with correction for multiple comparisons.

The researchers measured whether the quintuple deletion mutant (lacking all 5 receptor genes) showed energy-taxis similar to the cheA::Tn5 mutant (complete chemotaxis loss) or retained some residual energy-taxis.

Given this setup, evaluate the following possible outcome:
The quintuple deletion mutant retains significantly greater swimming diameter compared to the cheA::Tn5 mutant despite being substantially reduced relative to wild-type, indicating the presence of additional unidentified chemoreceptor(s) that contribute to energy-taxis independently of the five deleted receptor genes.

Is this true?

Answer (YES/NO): NO